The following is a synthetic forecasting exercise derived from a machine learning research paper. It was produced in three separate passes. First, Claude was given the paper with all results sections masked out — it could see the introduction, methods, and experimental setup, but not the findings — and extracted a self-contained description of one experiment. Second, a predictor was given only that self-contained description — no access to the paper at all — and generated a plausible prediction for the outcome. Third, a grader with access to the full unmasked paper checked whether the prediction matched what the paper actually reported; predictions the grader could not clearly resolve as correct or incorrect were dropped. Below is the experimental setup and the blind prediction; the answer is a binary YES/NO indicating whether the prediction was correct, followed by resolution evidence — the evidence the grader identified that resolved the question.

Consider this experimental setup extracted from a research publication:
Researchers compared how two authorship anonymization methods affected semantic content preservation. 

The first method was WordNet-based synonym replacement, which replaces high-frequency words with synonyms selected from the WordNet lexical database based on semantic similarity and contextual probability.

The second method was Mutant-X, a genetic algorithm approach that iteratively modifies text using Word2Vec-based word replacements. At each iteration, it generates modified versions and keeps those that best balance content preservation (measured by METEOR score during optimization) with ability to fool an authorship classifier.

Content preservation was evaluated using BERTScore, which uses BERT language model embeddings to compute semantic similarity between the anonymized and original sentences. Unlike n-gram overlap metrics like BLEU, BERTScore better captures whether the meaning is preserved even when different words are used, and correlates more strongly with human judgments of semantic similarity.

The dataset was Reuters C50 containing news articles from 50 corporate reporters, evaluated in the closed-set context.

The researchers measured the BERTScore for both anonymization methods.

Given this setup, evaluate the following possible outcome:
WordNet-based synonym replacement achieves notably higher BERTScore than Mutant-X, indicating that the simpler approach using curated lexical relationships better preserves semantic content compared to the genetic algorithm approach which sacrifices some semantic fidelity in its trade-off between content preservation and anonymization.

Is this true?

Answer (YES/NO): NO